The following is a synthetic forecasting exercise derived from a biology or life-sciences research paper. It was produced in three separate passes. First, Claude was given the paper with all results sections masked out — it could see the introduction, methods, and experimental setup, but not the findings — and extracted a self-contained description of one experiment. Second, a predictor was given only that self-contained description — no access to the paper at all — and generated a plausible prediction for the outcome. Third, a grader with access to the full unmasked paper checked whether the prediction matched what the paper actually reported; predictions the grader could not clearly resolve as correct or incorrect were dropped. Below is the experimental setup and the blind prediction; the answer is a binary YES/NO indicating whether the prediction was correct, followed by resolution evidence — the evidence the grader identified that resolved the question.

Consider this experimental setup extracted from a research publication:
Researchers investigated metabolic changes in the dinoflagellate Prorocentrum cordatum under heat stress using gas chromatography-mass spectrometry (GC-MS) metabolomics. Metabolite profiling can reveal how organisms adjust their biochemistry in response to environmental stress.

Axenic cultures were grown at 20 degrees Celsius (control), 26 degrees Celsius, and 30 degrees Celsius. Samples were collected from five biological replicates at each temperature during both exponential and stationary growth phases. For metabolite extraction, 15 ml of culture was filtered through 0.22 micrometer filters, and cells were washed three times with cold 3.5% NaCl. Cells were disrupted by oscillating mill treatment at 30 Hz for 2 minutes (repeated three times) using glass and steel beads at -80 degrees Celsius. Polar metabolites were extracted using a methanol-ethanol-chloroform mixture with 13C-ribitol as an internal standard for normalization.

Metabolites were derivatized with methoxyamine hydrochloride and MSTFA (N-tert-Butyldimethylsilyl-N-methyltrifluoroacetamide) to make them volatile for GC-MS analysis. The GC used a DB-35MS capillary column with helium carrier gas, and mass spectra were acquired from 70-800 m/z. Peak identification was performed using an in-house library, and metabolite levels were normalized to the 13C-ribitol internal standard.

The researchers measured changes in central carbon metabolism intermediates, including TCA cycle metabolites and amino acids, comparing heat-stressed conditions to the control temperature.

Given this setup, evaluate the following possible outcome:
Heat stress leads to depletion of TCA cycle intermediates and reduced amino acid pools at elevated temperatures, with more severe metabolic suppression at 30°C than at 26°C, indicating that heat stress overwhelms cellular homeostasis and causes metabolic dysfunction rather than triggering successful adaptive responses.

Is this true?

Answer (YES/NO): YES